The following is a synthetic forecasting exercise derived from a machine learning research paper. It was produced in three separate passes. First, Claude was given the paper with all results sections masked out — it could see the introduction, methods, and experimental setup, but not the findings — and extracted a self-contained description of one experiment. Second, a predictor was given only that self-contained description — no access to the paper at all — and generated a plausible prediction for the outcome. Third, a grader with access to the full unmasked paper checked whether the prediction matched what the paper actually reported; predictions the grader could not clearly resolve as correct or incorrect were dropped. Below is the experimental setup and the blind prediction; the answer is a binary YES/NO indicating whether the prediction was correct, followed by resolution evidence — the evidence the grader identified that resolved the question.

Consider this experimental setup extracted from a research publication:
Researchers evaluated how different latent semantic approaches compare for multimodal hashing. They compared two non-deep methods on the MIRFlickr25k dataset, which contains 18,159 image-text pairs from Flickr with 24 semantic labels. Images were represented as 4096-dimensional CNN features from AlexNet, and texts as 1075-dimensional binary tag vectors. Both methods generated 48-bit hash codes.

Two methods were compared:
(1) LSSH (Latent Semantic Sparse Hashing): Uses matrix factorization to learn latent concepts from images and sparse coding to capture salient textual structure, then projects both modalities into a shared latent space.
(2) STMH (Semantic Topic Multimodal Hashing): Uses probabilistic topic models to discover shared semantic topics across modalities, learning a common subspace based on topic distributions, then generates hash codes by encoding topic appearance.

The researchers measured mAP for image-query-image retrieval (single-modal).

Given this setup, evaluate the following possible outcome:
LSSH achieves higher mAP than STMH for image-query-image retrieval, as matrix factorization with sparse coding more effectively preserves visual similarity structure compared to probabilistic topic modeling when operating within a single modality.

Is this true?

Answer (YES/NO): NO